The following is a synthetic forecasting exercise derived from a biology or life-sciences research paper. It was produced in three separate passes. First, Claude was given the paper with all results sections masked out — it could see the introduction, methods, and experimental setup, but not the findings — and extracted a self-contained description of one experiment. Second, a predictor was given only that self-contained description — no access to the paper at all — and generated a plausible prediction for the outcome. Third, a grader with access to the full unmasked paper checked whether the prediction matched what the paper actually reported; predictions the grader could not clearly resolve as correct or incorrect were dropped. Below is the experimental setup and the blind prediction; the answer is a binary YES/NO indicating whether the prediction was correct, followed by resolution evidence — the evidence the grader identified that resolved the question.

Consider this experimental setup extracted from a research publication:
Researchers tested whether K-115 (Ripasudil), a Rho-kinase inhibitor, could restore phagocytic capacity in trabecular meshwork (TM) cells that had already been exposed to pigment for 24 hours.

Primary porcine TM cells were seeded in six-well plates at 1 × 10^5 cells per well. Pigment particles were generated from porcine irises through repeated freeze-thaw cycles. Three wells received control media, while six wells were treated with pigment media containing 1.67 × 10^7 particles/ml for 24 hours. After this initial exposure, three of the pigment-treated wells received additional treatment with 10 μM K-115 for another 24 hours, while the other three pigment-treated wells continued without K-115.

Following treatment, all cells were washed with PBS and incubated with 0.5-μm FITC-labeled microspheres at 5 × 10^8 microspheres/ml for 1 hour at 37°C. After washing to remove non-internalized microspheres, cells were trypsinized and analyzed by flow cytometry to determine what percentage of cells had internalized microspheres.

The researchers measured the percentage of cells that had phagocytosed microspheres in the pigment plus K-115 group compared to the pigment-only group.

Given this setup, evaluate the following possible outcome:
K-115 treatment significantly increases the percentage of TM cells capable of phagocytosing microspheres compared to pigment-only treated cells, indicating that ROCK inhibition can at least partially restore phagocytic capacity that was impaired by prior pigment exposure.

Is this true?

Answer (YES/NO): YES